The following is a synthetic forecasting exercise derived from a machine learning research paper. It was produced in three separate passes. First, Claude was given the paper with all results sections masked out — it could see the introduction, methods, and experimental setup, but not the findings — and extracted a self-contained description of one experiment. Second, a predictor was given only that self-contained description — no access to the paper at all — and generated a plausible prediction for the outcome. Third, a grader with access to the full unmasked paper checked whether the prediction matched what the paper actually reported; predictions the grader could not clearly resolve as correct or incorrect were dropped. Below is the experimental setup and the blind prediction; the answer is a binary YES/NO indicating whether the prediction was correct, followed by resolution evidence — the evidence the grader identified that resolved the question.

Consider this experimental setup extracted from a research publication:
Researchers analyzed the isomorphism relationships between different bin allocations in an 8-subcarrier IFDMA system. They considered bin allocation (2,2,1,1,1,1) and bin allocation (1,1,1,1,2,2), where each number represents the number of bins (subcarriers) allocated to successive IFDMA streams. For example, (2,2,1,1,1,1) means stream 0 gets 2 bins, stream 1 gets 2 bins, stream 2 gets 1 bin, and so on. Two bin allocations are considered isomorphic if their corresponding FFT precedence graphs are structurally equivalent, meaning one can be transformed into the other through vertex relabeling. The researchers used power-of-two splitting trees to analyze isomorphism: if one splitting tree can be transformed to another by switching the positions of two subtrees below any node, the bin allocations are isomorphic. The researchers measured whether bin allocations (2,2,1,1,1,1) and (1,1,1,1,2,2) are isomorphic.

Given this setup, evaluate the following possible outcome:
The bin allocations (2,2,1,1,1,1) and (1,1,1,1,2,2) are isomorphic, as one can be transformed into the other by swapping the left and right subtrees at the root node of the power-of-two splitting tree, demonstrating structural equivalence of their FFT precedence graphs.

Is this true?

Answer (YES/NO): YES